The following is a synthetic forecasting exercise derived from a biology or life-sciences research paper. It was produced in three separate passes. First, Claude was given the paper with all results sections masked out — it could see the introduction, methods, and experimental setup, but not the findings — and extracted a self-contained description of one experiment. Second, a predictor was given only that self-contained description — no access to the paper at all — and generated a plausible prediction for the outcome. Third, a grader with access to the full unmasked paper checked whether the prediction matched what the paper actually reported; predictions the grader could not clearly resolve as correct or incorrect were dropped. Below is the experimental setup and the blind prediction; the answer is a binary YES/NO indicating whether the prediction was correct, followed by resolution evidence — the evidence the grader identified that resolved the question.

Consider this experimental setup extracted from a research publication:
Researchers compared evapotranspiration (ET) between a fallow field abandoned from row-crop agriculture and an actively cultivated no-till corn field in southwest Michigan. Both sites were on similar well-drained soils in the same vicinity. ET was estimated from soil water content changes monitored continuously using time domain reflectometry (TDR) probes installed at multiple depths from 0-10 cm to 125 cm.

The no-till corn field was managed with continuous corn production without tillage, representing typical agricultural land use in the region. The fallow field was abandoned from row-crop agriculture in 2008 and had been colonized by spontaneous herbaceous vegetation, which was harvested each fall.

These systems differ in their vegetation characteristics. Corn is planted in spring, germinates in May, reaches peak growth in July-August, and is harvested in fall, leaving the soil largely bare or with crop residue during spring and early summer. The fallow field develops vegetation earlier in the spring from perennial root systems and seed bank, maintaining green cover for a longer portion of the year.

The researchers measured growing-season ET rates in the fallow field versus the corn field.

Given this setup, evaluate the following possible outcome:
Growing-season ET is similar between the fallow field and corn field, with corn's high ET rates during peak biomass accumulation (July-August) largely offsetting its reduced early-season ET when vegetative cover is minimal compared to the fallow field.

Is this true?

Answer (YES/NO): YES